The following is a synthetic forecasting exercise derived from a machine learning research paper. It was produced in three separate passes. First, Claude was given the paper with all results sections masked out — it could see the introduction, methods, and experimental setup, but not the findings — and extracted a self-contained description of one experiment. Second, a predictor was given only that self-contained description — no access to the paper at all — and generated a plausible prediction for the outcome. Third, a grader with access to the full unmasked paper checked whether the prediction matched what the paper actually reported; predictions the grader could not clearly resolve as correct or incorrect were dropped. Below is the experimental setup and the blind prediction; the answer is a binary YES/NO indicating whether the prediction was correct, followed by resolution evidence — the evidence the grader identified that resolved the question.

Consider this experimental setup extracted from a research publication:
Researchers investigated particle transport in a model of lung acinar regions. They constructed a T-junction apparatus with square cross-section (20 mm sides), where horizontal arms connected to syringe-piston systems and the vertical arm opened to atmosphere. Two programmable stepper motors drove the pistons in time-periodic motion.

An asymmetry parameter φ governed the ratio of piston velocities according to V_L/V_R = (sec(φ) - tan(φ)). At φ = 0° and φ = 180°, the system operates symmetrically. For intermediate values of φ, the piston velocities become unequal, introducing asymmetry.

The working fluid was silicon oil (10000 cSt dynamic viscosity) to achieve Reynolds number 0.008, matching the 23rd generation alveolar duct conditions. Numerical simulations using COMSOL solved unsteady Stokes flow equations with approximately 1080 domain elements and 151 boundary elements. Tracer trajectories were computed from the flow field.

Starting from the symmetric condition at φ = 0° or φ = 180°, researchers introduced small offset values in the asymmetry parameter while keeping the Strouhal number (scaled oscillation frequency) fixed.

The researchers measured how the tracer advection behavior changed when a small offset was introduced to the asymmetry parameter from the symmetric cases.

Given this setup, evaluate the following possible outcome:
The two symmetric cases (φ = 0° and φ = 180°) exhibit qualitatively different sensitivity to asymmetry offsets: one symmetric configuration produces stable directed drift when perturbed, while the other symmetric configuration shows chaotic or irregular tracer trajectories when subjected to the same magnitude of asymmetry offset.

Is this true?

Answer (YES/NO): NO